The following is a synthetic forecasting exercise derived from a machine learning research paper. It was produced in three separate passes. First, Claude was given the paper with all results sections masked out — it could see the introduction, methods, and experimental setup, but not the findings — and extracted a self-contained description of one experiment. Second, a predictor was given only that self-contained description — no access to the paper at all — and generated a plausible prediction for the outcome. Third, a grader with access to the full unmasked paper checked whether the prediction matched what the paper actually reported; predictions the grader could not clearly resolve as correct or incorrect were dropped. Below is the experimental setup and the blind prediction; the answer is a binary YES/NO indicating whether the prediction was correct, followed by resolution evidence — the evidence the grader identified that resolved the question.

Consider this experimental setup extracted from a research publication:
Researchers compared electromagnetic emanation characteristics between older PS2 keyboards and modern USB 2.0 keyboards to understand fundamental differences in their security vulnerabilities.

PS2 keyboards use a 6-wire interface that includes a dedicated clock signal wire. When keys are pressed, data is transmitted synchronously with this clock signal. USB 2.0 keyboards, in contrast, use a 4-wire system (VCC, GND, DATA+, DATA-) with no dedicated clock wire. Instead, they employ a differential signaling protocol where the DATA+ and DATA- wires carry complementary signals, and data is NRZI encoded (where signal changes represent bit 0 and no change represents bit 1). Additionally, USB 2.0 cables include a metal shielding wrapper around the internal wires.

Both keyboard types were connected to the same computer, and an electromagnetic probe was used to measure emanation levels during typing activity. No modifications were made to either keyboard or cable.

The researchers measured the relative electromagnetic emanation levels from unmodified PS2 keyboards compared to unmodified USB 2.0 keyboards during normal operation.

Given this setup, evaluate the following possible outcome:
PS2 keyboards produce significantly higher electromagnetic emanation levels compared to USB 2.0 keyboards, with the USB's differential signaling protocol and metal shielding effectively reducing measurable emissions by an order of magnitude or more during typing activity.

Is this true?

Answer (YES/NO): YES